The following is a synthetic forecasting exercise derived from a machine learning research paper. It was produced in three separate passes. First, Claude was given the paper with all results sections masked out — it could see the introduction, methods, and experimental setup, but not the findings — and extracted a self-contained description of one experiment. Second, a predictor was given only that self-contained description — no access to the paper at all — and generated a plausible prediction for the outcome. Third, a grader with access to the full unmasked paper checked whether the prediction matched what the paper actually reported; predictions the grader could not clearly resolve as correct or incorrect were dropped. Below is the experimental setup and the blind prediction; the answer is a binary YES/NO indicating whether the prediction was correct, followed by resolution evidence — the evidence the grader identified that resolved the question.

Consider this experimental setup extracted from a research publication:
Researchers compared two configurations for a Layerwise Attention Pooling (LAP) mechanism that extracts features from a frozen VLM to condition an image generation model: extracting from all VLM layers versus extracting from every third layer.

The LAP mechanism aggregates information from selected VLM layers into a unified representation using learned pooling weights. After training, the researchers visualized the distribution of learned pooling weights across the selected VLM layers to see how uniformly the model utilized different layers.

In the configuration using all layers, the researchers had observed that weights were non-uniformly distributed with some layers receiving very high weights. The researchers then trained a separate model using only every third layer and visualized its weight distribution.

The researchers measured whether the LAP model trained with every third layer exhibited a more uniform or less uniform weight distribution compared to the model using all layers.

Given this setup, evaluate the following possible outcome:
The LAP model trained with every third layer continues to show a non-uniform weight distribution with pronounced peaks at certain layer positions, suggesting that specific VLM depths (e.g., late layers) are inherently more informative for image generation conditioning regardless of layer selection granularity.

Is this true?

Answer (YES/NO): NO